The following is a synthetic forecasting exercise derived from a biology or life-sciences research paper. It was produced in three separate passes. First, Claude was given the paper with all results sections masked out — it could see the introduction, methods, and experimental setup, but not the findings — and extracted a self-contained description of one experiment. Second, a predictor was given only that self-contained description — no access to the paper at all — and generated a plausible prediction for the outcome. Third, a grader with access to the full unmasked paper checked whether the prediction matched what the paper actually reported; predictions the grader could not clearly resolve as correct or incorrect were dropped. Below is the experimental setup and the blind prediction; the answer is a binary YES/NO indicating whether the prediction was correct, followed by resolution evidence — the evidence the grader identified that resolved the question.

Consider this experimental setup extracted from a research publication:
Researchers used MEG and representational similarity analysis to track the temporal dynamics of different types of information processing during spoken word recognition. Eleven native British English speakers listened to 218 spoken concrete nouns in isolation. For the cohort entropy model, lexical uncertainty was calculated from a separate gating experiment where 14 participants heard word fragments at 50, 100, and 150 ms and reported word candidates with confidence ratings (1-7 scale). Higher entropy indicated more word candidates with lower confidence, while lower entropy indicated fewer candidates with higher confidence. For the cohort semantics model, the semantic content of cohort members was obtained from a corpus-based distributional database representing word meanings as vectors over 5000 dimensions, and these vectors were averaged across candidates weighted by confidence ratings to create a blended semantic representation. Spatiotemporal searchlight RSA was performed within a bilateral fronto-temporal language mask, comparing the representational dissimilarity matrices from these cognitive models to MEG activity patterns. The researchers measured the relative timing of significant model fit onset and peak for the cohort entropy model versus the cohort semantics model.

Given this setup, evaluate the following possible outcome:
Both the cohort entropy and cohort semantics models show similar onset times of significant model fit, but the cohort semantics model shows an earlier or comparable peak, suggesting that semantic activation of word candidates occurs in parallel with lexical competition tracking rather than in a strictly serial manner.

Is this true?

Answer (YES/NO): NO